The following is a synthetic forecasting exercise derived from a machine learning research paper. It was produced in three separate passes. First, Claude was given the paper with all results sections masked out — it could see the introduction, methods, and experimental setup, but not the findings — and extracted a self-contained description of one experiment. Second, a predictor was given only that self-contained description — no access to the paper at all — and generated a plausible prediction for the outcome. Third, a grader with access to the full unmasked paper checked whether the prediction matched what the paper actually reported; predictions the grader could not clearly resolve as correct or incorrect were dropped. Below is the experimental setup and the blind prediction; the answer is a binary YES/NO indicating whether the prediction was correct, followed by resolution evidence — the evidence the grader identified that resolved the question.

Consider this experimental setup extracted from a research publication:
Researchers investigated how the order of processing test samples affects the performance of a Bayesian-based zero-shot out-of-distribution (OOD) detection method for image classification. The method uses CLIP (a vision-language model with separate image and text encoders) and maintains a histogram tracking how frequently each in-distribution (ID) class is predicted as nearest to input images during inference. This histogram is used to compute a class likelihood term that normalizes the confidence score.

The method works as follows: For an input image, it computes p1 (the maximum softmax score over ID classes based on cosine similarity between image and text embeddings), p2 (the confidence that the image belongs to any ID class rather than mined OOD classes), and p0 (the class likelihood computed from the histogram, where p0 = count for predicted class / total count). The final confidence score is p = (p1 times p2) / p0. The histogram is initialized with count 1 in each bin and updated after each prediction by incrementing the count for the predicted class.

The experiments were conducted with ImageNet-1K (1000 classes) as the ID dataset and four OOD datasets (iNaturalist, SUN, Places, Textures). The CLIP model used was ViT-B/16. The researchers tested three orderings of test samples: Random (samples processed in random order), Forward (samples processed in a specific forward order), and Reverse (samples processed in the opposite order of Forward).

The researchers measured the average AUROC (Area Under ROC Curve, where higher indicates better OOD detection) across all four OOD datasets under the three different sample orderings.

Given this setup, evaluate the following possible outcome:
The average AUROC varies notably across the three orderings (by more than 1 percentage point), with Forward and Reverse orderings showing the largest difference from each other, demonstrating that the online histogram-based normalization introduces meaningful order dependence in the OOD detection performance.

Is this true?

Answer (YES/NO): YES